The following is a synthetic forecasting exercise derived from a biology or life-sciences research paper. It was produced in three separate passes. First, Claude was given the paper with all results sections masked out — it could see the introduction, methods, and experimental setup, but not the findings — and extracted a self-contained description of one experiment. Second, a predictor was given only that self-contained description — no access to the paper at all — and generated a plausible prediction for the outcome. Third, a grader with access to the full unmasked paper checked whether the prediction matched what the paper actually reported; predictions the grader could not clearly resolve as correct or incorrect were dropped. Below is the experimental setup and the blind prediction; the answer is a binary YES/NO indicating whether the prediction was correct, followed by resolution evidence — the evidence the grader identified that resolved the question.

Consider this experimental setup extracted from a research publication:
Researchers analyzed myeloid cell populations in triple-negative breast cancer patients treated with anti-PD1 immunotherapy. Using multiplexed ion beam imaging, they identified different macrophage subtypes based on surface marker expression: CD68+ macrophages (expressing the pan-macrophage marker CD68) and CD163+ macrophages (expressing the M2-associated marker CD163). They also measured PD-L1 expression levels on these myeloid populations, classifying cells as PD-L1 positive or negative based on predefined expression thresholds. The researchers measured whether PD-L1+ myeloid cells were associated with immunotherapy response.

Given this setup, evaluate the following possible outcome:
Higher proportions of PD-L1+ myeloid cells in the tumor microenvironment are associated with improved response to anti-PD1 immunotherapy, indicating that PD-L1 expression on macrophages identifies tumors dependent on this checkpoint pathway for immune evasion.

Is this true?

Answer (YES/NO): YES